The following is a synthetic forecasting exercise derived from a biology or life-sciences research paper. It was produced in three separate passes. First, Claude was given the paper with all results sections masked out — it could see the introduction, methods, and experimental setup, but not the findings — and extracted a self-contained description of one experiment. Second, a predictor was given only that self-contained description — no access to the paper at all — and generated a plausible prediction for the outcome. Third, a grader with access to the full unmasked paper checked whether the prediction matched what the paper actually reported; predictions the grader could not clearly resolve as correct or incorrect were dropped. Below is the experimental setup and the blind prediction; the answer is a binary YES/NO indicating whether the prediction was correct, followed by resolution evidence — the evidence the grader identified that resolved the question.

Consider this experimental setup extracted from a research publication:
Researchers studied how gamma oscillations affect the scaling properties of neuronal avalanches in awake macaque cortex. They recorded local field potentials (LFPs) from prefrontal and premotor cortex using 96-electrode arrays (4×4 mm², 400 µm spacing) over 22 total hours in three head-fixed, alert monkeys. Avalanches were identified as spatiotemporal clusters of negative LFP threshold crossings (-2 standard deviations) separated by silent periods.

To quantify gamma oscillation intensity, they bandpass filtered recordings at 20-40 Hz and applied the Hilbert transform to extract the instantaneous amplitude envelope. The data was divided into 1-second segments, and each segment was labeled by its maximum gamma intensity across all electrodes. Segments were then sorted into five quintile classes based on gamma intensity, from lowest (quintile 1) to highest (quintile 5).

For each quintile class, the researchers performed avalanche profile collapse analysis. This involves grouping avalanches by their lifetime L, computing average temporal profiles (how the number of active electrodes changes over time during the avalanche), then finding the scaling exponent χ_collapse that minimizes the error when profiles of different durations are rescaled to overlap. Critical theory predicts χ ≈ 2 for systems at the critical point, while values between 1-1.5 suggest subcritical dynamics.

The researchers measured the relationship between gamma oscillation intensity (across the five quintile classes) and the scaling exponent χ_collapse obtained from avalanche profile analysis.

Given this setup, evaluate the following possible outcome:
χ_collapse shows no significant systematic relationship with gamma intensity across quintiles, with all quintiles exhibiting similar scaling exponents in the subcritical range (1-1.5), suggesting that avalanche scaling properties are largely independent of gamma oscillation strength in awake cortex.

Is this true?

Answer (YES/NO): NO